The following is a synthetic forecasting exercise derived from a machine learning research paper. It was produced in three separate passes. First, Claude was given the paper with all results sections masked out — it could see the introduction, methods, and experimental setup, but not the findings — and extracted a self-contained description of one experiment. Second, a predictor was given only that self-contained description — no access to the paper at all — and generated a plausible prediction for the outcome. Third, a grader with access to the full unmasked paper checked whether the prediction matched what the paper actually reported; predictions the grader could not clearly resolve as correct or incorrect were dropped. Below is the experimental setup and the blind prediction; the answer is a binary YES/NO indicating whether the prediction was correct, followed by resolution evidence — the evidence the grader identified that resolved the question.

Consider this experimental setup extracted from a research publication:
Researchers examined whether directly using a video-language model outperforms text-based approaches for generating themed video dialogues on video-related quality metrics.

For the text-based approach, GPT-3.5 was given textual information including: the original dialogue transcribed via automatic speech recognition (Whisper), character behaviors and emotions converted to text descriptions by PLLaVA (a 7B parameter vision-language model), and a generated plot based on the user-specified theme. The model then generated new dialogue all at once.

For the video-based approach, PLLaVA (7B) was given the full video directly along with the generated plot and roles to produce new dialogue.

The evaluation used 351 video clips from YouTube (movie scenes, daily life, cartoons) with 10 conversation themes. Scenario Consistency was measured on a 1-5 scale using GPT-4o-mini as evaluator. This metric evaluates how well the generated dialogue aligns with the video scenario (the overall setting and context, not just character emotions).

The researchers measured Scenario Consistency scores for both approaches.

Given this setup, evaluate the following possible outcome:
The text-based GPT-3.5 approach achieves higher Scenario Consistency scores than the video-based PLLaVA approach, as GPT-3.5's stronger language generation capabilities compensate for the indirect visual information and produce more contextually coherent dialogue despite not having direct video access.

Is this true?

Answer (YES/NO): NO